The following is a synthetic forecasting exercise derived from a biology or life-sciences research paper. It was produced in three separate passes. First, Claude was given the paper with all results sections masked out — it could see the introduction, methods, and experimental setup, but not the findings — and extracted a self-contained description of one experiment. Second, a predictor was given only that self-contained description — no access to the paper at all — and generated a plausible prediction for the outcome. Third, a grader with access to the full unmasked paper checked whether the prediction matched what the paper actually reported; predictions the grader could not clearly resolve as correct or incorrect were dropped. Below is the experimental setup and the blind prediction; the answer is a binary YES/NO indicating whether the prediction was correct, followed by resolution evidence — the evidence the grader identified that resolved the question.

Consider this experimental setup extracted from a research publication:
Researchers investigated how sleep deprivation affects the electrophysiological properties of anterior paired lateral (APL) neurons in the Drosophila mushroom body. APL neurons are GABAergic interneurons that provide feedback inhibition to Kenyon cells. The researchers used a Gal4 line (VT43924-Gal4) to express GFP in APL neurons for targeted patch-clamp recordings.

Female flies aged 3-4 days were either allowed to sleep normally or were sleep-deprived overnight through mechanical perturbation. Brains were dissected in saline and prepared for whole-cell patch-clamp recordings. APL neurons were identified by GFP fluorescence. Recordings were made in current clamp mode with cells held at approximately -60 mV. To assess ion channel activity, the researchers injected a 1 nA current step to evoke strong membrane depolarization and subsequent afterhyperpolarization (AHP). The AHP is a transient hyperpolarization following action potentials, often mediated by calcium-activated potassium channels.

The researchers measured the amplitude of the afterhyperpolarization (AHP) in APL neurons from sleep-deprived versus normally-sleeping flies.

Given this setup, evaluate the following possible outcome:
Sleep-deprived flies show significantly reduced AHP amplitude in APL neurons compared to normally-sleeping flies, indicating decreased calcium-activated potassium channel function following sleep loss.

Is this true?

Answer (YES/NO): NO